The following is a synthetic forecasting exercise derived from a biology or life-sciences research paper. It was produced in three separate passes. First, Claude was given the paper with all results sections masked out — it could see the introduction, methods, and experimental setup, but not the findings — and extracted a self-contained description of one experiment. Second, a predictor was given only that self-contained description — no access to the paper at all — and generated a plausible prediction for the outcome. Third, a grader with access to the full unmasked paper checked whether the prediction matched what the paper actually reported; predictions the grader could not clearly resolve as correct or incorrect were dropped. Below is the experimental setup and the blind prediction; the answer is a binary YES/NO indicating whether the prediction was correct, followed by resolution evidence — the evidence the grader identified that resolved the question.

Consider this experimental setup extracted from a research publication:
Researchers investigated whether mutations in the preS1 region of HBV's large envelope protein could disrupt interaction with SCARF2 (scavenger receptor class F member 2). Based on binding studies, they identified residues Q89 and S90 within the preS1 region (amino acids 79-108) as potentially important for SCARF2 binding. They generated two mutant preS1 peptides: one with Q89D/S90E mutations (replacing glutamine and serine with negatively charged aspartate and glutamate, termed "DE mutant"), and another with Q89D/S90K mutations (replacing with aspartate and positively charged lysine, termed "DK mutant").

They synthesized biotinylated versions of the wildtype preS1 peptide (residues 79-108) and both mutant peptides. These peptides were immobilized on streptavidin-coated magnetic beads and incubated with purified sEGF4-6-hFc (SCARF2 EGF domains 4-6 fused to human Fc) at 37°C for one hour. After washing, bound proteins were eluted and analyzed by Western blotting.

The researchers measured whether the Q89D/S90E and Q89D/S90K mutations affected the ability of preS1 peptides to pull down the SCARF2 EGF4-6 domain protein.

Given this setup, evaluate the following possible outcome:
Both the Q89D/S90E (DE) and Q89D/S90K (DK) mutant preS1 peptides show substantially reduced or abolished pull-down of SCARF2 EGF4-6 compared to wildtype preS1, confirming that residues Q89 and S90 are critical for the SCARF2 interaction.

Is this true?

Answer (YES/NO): NO